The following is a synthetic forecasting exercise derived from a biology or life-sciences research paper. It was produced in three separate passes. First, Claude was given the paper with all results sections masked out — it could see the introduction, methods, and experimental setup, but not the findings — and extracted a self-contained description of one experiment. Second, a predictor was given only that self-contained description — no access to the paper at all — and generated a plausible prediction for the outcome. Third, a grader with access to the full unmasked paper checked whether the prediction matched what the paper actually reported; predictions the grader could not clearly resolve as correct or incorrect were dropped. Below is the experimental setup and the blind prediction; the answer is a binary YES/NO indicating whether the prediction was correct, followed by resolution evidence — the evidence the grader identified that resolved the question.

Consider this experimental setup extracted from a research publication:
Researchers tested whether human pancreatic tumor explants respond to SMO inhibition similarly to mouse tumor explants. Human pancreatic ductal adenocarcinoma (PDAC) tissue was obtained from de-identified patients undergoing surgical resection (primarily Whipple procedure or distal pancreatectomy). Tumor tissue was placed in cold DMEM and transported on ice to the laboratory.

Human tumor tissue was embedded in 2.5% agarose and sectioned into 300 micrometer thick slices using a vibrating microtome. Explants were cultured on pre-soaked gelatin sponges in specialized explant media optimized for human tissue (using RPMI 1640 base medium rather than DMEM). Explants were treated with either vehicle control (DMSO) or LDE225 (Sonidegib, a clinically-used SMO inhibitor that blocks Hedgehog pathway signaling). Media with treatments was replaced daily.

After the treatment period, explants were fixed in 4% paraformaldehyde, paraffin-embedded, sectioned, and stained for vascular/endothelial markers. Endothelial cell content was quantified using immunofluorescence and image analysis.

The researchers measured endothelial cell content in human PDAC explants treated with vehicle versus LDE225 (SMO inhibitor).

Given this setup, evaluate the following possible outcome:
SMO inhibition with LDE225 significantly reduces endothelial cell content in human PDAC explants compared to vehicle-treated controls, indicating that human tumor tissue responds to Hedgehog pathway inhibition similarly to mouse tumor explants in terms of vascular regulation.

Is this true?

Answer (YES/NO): NO